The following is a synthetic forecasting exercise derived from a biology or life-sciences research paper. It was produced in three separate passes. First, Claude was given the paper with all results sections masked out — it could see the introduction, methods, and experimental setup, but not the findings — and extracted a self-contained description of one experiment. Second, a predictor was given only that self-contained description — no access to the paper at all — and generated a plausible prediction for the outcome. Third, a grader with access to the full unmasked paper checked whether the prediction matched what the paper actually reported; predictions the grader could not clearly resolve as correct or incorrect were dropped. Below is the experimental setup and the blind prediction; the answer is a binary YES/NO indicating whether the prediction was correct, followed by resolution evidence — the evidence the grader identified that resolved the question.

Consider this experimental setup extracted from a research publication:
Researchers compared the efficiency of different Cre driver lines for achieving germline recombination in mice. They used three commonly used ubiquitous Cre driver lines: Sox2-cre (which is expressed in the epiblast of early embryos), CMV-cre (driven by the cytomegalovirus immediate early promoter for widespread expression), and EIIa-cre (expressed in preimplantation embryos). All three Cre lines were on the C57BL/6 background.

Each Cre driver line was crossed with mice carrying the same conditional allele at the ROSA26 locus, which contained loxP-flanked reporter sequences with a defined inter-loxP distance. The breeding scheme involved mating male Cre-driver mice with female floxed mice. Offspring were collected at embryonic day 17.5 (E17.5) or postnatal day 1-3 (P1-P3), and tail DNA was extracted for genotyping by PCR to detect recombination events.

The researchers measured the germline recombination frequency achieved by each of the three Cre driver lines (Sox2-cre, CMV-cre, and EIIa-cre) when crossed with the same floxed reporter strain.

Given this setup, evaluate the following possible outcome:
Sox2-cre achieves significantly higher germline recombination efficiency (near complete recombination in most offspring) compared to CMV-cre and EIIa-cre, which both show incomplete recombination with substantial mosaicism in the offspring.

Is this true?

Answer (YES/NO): NO